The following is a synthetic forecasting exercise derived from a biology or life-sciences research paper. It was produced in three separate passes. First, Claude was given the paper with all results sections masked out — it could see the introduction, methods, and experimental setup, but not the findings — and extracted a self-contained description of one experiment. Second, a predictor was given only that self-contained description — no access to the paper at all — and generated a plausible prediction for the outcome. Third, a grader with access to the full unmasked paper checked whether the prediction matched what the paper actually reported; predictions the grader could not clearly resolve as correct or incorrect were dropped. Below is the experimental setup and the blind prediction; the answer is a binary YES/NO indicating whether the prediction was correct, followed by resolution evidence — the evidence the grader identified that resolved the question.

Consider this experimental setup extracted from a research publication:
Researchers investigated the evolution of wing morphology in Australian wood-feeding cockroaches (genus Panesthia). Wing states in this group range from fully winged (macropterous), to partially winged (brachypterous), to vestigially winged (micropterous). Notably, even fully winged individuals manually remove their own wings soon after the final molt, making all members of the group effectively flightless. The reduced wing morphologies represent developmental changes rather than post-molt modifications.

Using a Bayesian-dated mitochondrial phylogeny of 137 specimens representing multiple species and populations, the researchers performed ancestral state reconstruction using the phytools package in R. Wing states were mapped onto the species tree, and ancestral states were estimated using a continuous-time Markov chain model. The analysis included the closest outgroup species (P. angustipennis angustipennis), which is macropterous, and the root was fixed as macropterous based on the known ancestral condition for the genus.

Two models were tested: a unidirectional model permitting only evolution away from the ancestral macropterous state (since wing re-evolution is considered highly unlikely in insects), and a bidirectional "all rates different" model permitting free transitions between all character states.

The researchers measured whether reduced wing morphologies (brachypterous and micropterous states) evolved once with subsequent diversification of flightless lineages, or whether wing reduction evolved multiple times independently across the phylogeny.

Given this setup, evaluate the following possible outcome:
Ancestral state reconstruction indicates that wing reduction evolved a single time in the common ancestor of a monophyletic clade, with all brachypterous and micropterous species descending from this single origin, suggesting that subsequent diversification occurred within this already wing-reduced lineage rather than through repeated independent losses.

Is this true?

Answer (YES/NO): NO